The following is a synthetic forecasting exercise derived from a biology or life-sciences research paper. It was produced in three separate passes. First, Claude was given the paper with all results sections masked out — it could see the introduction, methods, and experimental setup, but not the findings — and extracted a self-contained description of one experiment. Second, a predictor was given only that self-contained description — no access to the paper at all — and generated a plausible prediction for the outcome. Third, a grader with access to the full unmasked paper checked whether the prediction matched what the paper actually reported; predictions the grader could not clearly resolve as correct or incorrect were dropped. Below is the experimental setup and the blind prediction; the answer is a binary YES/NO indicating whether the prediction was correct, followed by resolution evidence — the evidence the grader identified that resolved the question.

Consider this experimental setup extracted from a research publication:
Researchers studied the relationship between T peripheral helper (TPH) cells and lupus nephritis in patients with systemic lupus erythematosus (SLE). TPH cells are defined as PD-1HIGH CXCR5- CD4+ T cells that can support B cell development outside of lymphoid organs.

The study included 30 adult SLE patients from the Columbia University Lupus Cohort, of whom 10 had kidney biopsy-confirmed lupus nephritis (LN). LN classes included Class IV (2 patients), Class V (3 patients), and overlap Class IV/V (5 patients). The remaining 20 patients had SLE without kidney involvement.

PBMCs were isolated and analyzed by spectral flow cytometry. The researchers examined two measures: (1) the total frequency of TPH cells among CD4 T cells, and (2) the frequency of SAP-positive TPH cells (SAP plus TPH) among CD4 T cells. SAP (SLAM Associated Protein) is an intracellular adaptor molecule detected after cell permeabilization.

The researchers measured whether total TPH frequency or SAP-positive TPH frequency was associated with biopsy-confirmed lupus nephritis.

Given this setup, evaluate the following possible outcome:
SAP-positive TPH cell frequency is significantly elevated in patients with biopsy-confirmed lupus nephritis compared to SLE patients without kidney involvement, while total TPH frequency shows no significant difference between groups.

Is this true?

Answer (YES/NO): YES